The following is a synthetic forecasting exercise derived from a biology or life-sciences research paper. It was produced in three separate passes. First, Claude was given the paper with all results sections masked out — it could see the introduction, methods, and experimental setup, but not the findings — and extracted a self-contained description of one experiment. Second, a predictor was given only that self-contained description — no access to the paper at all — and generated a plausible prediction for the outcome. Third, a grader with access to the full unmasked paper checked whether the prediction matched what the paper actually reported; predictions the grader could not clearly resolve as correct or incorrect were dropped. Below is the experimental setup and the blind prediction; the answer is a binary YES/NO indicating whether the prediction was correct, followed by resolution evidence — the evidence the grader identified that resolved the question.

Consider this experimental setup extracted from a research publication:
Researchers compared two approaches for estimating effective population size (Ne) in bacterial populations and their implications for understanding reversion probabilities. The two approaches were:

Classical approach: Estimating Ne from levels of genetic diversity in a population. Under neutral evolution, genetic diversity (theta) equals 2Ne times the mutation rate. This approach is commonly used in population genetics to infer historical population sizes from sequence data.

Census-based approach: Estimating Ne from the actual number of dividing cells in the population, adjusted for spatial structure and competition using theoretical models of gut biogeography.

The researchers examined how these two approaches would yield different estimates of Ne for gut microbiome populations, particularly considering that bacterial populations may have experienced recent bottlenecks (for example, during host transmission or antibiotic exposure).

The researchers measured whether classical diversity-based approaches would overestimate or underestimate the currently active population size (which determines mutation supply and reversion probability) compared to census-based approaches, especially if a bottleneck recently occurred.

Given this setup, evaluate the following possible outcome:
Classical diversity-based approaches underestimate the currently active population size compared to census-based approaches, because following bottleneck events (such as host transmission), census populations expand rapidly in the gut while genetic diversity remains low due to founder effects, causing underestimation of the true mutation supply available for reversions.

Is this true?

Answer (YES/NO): YES